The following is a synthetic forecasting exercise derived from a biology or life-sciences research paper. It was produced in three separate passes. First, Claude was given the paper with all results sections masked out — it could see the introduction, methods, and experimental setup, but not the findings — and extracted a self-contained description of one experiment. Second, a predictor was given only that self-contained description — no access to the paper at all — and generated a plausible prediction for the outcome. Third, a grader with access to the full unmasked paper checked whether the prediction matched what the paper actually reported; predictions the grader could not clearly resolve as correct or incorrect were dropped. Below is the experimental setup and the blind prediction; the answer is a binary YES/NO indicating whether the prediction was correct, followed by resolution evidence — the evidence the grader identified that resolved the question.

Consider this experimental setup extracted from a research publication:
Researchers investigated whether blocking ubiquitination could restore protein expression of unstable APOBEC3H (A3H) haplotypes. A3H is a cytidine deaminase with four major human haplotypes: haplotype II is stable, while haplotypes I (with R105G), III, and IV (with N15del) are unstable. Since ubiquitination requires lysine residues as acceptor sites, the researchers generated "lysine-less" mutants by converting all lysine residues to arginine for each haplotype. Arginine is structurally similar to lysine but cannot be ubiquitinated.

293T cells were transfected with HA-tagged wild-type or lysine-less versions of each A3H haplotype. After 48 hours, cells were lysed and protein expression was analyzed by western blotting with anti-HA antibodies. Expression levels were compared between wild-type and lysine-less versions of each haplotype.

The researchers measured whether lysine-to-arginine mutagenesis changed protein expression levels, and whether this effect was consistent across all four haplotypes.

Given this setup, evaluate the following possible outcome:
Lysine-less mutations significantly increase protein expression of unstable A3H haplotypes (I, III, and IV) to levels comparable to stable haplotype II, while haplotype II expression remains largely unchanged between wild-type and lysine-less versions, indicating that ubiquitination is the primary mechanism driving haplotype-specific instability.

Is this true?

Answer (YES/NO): NO